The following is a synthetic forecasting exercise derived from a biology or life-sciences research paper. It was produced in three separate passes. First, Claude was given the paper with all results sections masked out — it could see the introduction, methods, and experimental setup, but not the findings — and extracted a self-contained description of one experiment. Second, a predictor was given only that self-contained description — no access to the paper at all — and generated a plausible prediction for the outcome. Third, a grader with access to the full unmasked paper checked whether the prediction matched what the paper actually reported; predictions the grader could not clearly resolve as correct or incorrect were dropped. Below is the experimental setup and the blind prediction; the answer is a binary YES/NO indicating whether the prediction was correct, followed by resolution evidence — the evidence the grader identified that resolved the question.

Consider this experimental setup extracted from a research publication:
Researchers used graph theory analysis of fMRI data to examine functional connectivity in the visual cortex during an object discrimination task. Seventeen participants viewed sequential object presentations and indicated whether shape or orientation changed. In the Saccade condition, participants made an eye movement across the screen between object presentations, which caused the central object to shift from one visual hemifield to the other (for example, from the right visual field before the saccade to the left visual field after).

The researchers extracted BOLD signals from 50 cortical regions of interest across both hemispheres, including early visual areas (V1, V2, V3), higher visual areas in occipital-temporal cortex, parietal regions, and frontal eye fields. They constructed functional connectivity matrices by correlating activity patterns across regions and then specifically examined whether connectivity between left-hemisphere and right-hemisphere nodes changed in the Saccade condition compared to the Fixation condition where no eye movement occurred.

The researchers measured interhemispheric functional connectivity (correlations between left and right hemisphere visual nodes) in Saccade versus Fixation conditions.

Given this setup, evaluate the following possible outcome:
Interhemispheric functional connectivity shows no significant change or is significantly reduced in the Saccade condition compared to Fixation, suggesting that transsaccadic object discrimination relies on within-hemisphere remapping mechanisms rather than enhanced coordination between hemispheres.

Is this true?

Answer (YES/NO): NO